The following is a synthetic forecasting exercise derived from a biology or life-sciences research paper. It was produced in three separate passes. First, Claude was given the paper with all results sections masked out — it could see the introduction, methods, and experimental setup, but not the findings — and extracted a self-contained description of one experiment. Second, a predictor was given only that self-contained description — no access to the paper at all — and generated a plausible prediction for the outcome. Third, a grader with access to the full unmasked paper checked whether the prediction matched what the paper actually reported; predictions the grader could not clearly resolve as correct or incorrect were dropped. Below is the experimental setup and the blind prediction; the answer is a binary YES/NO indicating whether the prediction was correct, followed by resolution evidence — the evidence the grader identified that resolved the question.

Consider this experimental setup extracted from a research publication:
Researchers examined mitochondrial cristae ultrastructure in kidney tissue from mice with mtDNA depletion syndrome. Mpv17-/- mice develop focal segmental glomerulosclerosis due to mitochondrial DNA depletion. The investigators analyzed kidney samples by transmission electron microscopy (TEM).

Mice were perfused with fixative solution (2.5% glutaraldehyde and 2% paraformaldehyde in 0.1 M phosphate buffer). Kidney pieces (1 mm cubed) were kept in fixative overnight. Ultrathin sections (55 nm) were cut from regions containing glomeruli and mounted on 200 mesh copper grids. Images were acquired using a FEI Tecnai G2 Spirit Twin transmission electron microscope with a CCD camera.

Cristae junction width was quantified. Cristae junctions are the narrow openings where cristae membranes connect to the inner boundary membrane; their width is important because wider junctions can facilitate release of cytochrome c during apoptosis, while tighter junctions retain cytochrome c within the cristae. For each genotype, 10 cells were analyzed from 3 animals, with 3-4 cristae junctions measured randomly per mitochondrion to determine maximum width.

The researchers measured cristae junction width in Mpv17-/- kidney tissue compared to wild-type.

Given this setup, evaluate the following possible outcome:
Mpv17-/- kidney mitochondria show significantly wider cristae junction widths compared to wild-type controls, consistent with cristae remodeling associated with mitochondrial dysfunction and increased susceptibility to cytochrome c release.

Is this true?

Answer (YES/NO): YES